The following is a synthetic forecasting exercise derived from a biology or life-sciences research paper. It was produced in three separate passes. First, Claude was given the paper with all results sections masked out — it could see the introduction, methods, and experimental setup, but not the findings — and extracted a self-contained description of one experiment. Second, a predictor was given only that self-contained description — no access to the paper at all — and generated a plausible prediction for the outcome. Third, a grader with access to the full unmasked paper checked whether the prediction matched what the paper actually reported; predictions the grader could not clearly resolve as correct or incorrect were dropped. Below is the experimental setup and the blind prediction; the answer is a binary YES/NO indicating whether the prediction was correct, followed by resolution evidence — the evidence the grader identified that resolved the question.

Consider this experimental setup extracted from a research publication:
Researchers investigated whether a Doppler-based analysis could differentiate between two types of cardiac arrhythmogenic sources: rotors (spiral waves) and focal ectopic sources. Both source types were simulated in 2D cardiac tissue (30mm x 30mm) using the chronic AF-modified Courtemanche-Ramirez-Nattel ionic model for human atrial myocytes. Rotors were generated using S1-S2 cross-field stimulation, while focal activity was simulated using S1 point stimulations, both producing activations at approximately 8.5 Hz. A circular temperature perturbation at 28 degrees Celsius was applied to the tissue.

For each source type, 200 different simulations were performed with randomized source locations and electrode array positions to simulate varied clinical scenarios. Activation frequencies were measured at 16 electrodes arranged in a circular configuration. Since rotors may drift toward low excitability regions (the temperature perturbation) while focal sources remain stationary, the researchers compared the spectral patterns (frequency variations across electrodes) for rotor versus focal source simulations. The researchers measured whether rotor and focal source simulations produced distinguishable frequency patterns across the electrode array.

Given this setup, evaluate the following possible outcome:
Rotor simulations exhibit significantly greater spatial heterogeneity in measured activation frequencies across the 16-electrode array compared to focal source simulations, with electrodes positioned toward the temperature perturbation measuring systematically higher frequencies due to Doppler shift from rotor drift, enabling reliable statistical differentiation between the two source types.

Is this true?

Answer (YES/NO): YES